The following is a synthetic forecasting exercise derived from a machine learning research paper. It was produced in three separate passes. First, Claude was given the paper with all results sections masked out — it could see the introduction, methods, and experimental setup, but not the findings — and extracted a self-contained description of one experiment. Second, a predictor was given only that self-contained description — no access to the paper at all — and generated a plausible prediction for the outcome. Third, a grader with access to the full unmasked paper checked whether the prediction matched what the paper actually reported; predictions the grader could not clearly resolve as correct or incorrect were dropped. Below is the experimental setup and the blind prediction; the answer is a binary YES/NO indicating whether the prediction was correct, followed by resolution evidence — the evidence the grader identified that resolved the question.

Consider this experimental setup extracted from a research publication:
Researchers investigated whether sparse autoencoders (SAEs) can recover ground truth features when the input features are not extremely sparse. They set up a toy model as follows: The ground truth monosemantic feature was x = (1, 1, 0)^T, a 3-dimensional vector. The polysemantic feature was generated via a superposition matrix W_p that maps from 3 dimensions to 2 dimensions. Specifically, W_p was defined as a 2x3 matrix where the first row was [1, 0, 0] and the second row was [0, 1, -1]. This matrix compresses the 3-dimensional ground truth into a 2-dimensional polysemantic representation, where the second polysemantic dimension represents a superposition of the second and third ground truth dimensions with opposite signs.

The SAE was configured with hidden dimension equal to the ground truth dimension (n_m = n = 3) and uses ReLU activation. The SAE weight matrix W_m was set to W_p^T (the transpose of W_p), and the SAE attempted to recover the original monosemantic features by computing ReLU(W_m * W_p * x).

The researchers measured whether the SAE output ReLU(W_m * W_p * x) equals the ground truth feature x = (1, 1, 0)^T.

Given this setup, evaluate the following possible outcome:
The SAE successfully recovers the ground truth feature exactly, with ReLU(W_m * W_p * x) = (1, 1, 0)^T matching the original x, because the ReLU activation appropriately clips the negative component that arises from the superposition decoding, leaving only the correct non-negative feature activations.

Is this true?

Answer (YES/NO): NO